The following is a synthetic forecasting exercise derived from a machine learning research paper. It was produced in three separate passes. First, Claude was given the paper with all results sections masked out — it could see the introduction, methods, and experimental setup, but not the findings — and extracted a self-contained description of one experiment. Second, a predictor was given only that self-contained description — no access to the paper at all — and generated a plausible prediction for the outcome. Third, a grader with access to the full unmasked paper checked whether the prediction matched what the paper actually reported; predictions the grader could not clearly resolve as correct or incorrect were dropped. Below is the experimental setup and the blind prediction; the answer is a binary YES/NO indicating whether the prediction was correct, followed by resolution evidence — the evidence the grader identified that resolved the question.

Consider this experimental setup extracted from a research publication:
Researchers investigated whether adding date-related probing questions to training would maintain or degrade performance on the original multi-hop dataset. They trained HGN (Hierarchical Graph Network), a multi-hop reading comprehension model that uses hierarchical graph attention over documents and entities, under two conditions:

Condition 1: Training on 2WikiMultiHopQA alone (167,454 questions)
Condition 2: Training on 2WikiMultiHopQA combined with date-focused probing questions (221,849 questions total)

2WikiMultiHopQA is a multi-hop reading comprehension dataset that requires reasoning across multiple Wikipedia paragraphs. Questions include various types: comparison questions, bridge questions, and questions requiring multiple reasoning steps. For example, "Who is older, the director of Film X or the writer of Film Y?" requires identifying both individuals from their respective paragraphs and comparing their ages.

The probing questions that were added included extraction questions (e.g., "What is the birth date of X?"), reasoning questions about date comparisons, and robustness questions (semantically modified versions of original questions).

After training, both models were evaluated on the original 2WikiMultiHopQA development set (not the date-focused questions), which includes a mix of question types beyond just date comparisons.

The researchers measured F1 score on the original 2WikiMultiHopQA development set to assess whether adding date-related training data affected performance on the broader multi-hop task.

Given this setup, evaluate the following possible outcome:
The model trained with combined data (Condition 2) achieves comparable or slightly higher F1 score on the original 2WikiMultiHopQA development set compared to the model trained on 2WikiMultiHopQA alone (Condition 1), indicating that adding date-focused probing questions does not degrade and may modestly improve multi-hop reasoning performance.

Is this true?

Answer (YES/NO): YES